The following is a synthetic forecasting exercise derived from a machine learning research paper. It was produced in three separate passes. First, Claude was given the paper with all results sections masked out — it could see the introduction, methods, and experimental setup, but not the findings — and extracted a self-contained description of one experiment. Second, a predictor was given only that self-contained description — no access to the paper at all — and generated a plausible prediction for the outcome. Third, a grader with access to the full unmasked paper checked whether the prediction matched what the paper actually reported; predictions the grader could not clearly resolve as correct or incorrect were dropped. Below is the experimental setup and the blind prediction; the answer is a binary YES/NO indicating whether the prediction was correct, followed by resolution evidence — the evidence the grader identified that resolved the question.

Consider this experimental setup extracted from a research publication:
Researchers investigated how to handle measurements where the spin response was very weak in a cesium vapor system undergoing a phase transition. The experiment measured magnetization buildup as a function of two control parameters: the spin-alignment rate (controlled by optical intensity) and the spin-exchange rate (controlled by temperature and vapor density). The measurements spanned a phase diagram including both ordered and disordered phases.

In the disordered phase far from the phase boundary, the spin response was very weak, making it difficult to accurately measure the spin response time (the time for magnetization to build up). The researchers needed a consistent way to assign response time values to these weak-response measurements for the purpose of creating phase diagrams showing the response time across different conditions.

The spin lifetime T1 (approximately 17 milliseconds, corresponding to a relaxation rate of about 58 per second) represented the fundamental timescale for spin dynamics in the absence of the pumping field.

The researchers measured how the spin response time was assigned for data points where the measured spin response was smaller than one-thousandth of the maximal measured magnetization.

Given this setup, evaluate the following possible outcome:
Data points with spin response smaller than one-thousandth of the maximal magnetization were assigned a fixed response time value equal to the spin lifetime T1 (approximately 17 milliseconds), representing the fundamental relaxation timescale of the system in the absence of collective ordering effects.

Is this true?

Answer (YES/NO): YES